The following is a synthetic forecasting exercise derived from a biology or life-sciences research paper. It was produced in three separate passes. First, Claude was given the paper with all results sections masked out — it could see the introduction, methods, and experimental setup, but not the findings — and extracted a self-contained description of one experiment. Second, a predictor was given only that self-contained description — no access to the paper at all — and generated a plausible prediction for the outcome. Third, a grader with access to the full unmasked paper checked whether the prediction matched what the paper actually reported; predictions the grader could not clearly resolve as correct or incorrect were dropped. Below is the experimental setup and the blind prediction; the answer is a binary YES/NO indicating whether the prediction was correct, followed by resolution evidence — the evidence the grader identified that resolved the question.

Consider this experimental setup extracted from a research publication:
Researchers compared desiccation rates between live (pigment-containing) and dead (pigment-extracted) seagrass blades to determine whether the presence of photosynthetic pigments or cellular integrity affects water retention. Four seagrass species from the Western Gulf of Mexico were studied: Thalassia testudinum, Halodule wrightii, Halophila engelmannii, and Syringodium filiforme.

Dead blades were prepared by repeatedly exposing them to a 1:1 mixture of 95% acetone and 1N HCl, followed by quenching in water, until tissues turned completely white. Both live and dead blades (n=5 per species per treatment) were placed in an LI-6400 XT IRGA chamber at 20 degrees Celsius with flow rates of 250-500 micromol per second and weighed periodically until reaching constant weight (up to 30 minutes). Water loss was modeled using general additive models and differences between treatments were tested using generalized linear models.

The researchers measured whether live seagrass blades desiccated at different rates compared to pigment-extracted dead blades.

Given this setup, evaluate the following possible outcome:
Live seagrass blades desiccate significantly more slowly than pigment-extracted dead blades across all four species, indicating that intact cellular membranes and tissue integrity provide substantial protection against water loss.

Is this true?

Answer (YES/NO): NO